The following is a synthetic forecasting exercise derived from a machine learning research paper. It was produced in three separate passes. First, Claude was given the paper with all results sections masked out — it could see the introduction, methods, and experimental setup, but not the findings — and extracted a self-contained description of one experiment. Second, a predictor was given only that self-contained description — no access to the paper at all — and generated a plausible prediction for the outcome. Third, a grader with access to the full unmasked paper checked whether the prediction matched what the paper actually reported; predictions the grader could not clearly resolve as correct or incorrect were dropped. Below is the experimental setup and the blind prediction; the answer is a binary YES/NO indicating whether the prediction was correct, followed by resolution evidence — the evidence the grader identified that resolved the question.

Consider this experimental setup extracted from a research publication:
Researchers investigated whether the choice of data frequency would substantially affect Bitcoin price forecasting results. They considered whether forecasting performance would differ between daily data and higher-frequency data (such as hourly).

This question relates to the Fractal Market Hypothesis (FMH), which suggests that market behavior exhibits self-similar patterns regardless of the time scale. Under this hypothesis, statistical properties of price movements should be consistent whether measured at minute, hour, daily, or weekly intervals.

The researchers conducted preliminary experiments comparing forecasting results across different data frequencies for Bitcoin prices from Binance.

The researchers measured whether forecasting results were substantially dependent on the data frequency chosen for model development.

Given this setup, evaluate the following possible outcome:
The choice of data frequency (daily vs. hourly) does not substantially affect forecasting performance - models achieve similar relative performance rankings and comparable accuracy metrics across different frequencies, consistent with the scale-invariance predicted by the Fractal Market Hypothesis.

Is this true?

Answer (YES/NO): YES